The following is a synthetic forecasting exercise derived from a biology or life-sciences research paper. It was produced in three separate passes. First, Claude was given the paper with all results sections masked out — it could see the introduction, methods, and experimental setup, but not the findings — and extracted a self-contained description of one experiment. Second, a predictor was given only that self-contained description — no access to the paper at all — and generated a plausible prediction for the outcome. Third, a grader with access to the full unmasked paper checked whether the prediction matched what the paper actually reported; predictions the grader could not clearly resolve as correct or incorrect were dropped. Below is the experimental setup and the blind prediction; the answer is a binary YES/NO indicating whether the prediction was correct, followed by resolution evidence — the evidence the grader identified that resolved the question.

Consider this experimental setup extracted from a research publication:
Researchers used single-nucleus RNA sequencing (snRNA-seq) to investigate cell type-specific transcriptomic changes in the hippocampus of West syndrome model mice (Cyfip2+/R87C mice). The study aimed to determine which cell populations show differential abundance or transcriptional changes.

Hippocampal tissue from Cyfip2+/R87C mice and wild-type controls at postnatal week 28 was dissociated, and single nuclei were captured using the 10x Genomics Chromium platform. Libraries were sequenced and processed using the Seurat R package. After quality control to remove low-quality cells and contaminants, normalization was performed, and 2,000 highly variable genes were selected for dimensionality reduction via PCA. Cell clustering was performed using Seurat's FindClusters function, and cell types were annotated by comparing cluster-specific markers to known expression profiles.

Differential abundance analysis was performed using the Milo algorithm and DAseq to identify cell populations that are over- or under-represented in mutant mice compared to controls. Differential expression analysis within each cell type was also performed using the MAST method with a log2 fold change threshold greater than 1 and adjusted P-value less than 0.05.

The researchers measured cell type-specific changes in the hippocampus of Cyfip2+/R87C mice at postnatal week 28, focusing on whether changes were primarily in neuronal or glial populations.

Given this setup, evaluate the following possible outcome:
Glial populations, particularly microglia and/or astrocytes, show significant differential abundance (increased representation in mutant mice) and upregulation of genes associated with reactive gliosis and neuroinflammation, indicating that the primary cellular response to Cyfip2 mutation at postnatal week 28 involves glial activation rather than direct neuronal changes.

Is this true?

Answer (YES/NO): NO